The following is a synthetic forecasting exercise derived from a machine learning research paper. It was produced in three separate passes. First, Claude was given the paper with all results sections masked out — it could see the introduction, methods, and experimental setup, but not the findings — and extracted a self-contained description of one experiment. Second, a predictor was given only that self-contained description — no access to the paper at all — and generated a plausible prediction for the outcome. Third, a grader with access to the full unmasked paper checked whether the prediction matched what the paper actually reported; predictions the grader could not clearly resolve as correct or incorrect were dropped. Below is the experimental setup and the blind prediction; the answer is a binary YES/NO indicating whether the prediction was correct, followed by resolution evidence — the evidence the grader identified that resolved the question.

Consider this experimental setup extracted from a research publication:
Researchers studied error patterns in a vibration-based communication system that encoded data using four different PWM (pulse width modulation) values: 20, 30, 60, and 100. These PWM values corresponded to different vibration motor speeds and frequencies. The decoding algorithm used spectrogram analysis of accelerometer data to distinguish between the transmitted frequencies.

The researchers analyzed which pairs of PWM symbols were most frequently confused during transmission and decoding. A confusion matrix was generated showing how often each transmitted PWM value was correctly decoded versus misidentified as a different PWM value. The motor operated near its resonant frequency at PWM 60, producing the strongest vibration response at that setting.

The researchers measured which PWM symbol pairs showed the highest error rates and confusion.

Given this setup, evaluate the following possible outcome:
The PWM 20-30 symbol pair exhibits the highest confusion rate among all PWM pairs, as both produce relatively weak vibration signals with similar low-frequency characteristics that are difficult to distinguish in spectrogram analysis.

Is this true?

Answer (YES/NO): NO